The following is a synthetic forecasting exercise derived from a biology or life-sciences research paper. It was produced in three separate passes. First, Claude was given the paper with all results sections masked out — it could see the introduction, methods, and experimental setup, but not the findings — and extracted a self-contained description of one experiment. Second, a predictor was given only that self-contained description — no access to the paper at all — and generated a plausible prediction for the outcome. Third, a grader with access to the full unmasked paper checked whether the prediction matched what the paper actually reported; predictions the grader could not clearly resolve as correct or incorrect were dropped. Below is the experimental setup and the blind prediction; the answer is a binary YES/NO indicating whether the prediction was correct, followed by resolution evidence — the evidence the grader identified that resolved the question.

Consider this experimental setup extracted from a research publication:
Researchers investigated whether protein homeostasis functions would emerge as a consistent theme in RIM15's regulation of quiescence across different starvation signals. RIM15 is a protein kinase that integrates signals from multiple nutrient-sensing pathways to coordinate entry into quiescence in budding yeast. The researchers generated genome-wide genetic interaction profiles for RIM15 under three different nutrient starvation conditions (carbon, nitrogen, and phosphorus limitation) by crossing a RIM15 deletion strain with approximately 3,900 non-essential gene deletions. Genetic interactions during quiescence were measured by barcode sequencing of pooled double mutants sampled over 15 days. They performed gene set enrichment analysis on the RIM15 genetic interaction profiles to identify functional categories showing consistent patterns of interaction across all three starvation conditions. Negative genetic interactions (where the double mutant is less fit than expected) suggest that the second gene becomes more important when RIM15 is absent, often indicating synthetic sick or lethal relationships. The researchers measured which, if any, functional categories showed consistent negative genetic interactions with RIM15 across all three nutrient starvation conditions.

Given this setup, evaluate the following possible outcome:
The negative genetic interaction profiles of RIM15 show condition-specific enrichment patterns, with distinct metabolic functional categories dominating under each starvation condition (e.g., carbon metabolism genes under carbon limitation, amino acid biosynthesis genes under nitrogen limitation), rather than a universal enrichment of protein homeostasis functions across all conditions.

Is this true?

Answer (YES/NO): NO